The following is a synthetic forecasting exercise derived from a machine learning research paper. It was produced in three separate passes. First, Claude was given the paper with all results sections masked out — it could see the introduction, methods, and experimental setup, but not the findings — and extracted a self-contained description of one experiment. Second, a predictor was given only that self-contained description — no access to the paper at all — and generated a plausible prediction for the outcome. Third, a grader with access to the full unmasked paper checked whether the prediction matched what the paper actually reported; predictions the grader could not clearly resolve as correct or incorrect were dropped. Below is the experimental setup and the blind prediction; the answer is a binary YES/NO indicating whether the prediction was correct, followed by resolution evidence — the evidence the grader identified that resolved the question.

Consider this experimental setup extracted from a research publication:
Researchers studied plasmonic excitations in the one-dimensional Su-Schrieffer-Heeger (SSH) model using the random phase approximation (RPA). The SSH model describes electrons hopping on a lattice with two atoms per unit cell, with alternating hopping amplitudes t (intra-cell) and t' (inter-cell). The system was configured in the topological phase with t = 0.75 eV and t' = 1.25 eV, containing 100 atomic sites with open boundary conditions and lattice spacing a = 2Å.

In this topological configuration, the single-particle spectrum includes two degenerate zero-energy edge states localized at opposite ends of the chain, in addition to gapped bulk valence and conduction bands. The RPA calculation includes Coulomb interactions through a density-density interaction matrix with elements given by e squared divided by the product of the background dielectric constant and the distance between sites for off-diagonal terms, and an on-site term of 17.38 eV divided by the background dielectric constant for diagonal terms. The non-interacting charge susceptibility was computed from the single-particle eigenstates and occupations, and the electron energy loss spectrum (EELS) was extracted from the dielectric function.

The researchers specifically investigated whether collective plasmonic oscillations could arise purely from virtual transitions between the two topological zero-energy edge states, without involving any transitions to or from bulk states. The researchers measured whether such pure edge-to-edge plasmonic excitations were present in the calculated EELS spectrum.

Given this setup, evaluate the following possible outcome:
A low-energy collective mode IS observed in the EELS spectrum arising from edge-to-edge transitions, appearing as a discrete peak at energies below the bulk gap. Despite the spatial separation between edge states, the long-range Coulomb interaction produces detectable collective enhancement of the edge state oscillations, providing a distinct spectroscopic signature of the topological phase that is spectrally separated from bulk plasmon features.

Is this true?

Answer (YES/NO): NO